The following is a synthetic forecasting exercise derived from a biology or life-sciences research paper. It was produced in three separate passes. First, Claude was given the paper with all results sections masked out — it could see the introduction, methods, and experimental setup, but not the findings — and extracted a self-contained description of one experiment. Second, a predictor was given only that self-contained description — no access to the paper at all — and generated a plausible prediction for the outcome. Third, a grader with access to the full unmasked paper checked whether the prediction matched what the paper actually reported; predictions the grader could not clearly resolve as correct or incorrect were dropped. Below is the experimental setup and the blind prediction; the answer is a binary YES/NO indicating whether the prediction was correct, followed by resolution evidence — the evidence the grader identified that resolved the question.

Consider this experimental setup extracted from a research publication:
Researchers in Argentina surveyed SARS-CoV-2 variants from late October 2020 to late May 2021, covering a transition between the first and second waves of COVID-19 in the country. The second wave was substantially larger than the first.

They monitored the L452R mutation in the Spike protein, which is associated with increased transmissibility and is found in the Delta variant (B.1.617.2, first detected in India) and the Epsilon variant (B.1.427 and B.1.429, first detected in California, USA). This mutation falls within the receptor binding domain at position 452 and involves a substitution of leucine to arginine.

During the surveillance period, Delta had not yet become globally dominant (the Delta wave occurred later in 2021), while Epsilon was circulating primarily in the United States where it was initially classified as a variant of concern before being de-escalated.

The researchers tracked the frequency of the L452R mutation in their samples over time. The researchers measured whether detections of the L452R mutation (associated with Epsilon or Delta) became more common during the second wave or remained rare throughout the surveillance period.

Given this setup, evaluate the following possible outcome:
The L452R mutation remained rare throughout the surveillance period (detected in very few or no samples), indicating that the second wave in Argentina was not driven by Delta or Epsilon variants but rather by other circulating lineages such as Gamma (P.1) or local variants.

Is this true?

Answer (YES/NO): YES